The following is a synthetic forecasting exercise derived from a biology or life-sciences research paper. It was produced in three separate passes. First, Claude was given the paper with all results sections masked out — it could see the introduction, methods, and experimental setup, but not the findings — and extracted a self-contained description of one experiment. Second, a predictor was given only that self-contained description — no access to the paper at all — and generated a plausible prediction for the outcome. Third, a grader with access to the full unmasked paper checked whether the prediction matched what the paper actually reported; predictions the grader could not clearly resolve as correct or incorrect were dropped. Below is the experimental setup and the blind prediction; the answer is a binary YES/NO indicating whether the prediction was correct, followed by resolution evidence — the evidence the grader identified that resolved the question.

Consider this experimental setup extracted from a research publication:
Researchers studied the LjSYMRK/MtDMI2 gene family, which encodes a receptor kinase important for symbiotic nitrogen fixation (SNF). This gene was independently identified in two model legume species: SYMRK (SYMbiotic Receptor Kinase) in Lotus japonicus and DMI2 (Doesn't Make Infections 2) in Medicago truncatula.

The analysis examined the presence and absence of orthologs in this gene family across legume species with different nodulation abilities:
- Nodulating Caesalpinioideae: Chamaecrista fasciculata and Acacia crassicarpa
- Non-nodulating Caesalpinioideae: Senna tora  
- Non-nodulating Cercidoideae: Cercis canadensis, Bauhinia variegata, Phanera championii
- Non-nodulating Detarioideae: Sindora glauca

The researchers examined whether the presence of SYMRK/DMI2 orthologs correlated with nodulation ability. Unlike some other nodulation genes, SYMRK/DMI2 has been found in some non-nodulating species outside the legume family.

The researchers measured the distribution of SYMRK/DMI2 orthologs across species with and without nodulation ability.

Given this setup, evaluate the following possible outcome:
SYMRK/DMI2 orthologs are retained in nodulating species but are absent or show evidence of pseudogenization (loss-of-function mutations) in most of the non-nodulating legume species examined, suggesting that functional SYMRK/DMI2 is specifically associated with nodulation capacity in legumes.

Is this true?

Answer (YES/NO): NO